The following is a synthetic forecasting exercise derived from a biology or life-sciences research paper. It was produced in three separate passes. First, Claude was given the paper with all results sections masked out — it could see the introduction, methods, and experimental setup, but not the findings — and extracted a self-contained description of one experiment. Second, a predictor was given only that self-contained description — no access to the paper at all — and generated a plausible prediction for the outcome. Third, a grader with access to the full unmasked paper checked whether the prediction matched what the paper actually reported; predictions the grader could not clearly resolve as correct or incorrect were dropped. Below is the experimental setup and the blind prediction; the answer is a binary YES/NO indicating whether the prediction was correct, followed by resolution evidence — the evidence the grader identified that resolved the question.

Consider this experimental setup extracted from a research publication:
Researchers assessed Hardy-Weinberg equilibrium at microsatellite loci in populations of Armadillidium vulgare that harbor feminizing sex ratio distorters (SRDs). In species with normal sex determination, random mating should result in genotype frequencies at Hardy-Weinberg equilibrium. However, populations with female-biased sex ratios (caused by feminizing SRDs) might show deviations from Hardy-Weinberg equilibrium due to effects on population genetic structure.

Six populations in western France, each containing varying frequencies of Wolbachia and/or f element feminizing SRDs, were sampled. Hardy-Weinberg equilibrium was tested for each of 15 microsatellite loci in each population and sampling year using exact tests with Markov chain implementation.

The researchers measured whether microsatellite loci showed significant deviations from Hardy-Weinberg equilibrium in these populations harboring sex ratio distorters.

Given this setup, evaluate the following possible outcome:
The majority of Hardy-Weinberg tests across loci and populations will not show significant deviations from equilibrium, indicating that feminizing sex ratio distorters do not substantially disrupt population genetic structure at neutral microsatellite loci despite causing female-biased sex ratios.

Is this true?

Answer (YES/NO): YES